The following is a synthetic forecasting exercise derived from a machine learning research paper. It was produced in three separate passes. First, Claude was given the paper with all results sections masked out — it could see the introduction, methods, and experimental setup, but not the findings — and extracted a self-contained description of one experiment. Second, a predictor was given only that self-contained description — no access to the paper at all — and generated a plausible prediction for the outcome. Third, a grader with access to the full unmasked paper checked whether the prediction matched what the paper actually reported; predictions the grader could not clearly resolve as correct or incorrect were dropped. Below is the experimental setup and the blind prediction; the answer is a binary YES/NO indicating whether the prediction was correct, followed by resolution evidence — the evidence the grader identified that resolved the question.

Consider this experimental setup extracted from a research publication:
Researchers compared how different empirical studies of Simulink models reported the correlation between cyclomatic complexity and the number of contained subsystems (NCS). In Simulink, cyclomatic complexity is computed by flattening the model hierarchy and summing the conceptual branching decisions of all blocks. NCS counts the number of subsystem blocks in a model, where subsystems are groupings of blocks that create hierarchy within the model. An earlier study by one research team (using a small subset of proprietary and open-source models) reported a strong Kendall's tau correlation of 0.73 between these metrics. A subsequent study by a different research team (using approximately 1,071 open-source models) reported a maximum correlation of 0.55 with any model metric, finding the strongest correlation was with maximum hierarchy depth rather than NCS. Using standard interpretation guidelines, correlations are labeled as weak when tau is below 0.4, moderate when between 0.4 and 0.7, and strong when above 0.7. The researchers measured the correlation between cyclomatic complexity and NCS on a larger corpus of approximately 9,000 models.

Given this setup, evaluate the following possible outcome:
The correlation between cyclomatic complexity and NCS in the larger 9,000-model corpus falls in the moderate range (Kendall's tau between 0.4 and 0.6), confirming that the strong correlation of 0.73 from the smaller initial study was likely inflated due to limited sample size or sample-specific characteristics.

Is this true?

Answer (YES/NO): NO